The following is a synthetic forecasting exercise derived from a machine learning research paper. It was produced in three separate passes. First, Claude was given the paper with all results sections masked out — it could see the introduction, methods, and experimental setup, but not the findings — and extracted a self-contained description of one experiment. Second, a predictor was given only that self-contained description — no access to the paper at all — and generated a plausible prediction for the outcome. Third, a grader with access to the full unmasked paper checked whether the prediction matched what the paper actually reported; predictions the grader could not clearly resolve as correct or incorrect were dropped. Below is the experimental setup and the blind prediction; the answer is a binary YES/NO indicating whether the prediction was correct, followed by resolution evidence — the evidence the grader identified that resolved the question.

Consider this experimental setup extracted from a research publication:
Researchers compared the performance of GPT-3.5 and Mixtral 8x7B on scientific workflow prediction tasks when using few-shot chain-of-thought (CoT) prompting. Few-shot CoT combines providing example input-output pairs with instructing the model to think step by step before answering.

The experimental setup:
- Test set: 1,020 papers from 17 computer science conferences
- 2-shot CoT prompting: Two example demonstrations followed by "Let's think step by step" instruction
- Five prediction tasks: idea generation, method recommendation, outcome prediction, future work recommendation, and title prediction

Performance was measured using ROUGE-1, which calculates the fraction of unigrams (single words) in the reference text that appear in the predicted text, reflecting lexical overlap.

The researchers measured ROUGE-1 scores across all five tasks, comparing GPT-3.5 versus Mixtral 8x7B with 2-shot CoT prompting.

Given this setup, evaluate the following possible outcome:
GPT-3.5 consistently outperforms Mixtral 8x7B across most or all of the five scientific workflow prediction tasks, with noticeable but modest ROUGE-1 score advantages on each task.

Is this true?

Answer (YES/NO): NO